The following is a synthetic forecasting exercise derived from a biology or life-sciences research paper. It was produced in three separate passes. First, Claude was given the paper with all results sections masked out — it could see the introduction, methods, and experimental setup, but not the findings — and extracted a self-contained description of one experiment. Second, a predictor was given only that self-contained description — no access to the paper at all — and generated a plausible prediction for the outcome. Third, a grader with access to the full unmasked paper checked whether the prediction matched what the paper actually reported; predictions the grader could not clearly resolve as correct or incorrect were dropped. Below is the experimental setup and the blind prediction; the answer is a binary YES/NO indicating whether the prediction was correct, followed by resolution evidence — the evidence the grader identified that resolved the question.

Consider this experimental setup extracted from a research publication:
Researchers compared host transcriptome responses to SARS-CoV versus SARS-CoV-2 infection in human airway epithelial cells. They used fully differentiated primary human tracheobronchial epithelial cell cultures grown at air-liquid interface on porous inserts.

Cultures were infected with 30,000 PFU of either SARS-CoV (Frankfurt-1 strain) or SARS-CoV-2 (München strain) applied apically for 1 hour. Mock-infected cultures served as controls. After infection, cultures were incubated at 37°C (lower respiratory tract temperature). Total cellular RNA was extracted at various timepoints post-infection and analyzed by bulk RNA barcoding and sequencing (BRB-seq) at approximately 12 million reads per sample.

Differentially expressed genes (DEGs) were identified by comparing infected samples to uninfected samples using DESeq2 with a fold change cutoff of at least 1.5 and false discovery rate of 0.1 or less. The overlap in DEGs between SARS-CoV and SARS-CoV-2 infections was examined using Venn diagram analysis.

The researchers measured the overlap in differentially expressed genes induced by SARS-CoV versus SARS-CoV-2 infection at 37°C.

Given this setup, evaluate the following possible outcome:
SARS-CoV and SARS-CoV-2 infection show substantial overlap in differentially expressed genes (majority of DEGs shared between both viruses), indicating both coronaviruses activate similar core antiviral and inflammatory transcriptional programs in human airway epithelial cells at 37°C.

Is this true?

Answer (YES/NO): NO